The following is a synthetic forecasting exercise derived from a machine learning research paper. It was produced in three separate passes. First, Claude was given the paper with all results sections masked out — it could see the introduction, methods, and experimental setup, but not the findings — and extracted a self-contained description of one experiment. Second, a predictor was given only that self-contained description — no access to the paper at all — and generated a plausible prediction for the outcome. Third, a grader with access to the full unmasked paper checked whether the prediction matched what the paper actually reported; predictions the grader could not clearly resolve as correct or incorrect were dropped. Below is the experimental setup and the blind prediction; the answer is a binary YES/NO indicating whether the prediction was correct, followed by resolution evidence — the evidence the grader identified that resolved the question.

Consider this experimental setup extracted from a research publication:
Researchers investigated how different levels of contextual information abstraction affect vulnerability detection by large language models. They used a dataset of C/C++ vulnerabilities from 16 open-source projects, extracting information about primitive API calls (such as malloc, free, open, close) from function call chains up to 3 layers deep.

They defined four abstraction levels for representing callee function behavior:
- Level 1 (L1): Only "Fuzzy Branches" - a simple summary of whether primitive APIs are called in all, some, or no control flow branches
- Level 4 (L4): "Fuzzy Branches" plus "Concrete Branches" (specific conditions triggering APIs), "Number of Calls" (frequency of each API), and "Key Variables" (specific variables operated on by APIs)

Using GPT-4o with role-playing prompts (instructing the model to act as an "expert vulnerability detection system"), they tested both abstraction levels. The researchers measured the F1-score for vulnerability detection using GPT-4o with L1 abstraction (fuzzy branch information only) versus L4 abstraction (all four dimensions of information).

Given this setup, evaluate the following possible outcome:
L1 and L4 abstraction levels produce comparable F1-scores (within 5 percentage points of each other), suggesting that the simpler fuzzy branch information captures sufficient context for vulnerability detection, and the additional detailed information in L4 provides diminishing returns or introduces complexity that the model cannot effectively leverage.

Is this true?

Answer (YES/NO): NO